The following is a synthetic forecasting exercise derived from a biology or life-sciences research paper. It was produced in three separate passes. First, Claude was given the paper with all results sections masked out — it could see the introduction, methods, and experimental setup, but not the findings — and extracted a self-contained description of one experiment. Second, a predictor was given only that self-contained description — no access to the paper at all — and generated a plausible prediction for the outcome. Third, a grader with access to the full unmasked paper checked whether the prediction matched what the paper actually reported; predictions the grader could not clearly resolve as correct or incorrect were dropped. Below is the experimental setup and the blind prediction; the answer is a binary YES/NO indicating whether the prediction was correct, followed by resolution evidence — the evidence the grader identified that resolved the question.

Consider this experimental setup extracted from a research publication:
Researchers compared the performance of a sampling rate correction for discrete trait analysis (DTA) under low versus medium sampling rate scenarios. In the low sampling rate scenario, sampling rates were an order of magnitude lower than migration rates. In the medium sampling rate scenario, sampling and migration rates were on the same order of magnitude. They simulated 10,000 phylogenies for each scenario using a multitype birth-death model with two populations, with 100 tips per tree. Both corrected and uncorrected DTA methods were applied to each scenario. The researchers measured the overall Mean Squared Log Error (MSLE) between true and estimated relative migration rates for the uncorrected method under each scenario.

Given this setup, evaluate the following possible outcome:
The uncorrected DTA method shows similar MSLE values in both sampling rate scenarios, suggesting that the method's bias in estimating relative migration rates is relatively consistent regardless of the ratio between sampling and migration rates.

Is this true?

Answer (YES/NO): NO